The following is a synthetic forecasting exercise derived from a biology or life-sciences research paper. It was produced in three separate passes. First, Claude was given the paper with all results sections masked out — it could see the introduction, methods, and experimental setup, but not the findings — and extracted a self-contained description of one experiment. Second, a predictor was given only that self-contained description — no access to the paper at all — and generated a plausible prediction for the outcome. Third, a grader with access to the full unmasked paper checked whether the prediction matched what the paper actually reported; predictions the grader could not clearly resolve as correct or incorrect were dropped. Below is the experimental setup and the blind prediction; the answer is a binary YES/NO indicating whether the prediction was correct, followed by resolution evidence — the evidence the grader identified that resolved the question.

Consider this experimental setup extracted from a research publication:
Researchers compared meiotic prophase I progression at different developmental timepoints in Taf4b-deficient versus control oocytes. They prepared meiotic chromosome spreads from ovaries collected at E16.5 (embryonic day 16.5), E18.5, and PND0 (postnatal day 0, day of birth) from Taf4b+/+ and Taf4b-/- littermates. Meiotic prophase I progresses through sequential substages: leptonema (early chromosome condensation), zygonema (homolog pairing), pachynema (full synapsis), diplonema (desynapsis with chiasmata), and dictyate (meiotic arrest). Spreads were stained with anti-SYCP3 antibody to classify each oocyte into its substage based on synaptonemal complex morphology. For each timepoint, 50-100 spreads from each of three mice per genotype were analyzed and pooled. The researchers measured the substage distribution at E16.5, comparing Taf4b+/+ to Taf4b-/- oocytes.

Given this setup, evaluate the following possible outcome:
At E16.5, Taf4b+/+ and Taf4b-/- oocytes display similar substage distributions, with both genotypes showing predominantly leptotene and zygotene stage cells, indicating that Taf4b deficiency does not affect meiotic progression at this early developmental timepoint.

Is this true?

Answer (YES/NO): NO